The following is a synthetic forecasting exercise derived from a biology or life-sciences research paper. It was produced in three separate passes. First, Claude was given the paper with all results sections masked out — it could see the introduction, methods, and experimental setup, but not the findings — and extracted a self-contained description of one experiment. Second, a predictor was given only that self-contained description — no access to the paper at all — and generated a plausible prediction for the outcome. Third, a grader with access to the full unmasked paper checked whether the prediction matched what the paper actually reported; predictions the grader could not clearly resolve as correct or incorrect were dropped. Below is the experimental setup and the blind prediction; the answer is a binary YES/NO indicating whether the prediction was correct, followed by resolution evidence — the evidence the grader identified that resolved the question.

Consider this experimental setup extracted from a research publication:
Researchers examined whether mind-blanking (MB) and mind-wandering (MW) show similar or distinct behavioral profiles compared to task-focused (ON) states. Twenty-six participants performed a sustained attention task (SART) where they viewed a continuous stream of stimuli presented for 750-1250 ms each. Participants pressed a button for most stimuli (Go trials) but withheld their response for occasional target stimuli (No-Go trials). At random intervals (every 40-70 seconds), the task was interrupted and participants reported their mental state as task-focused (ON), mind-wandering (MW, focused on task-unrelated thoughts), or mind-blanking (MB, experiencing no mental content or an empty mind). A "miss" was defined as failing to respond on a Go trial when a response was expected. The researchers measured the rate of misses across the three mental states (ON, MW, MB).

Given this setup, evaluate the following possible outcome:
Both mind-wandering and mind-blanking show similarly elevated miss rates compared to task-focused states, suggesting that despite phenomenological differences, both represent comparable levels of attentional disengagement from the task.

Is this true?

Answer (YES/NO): NO